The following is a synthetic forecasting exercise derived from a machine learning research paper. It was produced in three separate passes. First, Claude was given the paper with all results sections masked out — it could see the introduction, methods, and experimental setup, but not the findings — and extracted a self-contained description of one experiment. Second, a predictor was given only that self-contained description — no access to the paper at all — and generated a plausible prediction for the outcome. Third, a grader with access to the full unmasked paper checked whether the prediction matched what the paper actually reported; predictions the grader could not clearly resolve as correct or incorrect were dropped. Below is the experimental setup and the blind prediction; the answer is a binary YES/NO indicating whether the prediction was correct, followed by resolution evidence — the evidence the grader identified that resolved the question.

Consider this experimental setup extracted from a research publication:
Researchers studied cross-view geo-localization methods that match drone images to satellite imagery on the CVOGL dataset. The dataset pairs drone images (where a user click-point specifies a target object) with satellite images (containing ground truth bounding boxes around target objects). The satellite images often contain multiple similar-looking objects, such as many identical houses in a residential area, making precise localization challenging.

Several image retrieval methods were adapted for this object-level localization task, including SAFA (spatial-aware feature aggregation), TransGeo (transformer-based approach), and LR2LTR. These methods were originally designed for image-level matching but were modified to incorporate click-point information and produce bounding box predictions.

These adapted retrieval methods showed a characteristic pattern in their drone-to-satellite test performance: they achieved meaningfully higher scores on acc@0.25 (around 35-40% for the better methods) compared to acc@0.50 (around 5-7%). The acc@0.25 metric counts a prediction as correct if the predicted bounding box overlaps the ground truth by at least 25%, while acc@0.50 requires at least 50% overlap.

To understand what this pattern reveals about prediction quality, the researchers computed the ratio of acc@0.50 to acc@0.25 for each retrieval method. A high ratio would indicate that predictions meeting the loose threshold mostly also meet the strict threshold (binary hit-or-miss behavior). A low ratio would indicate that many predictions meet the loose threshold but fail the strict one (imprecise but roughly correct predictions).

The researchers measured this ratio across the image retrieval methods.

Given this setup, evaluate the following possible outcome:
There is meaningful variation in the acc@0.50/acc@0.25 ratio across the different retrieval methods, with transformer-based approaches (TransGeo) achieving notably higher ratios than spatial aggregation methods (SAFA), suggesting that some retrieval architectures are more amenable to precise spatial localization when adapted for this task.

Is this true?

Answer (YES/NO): NO